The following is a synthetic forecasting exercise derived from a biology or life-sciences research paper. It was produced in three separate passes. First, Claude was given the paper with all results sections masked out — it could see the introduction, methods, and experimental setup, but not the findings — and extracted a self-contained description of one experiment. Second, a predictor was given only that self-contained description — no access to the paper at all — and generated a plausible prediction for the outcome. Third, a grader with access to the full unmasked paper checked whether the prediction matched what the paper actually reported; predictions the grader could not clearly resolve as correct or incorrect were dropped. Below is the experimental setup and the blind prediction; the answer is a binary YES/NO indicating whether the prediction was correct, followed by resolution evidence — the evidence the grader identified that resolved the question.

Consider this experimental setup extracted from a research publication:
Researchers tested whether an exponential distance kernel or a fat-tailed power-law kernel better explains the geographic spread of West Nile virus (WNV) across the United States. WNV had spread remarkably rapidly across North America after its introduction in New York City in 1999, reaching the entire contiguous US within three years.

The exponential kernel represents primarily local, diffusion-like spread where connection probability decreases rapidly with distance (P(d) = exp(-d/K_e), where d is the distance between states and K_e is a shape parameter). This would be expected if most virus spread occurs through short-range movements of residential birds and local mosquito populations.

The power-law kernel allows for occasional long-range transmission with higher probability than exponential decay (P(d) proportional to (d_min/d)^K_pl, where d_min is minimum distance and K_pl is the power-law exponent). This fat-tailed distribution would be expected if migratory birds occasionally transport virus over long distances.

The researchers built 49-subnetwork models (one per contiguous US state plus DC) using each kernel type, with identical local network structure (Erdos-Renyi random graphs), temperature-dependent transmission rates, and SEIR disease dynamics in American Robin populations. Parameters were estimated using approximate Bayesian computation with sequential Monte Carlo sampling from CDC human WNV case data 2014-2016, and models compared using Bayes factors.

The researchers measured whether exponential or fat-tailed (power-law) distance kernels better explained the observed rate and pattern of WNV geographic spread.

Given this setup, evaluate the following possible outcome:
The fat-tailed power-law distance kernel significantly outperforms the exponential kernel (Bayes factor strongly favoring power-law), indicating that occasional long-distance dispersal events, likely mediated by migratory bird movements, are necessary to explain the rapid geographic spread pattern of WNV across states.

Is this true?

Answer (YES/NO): YES